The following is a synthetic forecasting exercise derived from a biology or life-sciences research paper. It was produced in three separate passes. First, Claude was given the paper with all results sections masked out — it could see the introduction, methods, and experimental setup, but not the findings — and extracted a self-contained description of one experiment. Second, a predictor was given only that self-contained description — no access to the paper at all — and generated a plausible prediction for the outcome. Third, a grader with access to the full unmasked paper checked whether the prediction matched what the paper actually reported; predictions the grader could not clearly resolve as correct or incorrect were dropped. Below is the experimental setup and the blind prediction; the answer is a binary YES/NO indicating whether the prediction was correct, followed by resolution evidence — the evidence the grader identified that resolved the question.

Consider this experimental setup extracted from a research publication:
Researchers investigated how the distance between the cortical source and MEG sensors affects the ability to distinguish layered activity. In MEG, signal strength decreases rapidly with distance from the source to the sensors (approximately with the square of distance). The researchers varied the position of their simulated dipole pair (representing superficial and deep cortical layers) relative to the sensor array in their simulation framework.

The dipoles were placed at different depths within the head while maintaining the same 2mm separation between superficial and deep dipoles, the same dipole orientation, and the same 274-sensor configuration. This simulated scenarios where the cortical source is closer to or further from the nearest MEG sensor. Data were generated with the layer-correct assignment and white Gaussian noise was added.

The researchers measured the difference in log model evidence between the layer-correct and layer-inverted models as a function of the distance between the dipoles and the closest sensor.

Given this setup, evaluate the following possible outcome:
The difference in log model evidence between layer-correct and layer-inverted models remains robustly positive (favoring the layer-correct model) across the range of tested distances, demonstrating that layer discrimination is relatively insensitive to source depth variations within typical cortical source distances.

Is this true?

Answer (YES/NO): NO